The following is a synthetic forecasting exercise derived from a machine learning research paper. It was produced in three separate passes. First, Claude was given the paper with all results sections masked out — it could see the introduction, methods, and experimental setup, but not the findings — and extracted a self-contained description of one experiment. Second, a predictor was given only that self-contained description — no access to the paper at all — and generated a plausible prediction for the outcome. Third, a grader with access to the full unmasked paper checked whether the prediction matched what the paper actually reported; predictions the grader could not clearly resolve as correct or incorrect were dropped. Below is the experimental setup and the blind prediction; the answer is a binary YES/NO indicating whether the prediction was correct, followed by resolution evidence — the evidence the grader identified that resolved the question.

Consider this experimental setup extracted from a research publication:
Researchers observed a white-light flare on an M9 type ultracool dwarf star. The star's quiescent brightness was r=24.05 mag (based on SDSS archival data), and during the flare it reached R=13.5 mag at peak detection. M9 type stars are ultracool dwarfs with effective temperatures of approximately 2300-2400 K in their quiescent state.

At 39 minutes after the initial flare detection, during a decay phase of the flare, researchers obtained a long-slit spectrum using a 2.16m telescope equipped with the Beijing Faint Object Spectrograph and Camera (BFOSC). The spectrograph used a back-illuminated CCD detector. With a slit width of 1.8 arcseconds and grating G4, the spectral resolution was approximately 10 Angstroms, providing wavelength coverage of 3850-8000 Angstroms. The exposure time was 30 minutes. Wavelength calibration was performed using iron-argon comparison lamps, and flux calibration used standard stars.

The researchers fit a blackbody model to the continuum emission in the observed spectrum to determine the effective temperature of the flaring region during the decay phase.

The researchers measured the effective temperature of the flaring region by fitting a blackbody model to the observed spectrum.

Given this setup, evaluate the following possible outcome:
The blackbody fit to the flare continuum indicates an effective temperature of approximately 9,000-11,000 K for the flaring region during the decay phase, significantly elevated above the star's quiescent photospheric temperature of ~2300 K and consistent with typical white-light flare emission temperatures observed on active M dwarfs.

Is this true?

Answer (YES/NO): NO